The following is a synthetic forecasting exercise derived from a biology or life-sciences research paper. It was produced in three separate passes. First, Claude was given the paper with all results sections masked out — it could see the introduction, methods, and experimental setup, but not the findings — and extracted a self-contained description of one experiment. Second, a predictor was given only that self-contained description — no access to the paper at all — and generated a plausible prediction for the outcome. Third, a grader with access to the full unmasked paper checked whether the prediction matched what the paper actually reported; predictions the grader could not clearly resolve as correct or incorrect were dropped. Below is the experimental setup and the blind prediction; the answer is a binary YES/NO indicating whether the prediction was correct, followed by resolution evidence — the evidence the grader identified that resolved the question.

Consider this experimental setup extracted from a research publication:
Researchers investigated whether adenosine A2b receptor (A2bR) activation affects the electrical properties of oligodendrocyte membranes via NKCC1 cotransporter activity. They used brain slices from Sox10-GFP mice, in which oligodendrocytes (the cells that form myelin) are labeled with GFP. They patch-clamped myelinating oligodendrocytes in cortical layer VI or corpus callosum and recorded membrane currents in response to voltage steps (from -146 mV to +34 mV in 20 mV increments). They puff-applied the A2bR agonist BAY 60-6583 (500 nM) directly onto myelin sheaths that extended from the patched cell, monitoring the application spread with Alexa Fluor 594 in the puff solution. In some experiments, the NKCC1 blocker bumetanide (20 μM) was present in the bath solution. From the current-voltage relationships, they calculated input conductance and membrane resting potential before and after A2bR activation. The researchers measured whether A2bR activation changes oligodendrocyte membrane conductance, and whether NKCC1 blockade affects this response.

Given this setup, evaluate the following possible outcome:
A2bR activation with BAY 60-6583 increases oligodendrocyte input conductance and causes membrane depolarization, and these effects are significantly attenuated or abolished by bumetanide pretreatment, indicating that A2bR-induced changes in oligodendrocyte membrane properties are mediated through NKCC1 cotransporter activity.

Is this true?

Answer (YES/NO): YES